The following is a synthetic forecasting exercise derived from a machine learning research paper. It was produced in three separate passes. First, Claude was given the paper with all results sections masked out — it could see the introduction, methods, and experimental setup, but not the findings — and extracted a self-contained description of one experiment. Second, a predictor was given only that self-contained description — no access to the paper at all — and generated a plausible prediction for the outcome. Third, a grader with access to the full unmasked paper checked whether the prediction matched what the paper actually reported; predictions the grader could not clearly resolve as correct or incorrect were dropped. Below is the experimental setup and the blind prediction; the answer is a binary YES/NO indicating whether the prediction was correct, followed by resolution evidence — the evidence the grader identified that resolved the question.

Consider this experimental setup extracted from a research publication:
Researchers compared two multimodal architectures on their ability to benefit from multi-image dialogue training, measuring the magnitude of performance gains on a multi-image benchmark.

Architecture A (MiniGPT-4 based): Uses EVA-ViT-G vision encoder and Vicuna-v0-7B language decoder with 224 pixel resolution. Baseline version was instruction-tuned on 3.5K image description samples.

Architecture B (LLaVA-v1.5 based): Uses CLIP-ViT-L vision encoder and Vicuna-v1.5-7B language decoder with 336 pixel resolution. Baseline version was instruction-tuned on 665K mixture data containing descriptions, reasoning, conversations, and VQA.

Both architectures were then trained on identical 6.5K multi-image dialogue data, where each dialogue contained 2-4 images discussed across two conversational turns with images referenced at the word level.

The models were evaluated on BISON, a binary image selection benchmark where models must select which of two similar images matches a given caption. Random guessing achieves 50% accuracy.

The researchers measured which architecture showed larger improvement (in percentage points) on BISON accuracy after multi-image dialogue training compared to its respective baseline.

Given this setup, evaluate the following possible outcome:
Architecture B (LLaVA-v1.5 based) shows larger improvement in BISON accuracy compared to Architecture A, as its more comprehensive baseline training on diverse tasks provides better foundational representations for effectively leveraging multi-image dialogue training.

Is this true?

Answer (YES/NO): YES